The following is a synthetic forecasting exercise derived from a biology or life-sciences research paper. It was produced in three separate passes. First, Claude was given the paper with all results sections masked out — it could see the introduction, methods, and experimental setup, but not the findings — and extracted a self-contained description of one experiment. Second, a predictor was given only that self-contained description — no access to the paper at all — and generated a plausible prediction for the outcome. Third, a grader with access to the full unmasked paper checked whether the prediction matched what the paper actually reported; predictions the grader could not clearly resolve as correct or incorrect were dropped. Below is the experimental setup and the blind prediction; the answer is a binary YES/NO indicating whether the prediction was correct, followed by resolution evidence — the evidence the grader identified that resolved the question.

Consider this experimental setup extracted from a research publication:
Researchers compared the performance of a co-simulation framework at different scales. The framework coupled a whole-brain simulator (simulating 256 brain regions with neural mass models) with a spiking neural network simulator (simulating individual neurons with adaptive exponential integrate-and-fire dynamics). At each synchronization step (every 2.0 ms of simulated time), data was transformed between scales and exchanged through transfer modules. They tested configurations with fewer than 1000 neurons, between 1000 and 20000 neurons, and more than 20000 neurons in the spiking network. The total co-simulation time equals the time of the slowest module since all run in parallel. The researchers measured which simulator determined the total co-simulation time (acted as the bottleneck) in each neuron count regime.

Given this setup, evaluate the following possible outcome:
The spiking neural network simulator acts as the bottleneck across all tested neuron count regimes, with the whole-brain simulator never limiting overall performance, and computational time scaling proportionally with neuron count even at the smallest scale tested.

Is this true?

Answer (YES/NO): NO